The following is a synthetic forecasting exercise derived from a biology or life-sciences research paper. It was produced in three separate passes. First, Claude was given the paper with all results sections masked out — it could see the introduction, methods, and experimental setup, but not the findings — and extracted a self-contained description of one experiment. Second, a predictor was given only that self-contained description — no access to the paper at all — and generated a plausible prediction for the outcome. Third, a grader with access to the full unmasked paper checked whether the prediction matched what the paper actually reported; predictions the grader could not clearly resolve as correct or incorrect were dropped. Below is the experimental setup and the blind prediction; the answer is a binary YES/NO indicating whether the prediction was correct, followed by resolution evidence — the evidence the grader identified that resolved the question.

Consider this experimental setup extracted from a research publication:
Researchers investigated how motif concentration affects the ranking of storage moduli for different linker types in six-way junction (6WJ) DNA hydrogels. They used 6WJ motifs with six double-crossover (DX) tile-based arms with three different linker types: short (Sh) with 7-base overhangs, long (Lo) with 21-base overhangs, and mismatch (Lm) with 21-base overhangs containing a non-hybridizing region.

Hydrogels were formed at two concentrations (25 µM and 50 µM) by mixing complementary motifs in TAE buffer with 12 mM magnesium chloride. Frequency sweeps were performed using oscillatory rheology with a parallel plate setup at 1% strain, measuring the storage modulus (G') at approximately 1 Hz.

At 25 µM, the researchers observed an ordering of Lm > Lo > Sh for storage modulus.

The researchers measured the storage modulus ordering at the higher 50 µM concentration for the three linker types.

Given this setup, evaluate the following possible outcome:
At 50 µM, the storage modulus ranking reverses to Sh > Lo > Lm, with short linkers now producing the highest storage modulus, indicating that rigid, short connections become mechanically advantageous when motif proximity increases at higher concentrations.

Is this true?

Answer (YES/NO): NO